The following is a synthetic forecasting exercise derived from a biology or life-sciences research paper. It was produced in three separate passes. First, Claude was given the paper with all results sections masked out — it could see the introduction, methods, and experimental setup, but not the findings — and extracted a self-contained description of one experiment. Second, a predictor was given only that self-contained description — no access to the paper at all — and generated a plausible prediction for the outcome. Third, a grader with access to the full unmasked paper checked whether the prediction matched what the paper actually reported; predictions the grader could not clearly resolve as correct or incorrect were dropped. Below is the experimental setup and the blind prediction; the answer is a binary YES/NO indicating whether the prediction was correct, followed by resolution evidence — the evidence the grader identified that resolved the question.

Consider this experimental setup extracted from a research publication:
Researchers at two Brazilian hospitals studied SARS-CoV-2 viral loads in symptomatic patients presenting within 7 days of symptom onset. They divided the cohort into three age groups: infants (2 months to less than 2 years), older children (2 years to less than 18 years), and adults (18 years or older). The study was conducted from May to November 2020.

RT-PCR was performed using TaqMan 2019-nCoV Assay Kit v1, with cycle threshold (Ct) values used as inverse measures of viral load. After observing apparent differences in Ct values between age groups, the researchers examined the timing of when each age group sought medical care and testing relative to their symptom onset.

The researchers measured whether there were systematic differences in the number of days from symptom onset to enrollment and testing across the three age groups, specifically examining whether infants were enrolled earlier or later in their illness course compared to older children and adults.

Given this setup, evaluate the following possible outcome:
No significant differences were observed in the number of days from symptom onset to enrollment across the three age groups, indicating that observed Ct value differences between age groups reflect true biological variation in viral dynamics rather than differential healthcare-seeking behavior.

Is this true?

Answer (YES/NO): NO